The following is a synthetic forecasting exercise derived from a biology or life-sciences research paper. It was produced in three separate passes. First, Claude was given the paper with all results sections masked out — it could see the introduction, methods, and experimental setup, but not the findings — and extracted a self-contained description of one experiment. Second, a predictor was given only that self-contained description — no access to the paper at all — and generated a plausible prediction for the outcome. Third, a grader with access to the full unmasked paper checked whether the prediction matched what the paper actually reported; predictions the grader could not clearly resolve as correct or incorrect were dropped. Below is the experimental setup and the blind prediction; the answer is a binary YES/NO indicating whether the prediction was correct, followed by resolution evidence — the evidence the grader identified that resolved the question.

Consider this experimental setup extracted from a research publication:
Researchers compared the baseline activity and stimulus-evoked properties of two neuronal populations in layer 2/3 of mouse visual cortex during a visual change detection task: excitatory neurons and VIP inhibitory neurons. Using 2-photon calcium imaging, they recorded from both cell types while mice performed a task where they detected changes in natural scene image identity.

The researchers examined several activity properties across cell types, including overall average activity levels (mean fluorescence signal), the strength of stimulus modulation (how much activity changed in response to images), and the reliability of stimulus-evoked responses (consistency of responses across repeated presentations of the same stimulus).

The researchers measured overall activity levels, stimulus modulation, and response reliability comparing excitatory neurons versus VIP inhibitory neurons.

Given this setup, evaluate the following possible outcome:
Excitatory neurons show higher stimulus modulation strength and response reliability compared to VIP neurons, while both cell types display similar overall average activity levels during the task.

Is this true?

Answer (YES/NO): NO